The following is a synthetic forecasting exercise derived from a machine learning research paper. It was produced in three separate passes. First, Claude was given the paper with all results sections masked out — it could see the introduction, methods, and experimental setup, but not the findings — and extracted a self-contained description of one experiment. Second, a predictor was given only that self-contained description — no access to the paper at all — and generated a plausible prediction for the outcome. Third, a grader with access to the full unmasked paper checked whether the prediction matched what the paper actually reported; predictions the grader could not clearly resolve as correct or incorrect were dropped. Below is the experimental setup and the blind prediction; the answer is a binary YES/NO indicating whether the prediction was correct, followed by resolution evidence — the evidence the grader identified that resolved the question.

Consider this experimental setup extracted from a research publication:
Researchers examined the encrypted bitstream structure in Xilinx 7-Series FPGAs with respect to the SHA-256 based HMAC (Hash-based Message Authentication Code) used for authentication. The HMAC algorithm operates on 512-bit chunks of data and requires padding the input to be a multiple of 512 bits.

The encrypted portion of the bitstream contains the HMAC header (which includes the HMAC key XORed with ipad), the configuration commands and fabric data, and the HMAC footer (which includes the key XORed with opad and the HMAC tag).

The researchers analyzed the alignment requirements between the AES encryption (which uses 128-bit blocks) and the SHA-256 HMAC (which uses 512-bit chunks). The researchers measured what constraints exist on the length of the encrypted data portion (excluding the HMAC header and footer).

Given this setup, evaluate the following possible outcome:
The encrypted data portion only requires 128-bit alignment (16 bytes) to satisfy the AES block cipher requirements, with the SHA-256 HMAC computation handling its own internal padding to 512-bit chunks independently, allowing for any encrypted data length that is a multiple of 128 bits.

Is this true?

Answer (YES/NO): NO